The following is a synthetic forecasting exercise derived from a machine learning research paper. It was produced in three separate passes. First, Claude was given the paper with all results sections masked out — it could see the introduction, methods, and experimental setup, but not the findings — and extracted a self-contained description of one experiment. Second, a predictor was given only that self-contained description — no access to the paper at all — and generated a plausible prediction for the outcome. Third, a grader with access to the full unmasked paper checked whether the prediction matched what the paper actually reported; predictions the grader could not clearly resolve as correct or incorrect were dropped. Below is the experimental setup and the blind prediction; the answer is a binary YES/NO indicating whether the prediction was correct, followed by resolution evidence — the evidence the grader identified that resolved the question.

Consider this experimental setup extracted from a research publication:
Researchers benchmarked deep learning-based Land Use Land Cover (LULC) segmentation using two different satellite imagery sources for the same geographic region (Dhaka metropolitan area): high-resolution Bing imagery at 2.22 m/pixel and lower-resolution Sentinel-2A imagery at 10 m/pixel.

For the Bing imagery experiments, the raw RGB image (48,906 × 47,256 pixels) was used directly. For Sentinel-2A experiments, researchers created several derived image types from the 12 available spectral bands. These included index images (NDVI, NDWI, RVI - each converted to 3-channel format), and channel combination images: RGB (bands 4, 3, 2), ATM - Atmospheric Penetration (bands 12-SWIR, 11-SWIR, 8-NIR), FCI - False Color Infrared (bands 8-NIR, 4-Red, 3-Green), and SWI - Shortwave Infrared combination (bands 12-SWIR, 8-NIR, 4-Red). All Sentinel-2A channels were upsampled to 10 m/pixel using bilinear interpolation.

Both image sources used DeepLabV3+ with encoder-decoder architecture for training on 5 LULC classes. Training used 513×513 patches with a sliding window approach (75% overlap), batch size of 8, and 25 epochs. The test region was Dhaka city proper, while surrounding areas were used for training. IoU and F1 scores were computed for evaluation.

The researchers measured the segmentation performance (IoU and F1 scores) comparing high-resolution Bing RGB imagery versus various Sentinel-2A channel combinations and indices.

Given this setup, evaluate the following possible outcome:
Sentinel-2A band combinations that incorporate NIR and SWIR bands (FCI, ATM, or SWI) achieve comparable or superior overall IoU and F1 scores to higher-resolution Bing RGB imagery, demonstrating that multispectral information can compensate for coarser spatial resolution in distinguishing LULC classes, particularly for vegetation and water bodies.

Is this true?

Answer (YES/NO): NO